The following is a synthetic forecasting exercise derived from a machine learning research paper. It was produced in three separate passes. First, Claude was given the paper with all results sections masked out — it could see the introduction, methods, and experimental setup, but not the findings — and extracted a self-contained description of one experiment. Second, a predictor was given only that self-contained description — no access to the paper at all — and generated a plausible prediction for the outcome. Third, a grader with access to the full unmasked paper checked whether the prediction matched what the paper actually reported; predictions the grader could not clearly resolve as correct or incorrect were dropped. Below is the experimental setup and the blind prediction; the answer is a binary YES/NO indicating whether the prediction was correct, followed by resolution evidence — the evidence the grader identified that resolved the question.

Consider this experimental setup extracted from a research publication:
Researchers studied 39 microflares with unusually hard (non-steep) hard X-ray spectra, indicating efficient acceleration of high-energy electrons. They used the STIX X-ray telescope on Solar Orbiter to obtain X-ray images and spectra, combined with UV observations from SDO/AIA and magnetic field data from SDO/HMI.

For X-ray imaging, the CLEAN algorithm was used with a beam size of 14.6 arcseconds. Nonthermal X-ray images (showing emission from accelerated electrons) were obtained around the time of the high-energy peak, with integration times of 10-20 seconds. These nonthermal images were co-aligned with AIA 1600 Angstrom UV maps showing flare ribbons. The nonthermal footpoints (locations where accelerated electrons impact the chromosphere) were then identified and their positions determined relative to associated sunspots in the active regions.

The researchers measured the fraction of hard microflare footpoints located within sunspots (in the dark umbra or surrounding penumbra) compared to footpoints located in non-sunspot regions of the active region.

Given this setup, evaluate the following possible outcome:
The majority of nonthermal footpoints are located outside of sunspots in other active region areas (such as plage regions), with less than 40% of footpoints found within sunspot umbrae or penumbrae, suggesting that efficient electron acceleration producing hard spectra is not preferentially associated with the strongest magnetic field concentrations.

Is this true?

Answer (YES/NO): NO